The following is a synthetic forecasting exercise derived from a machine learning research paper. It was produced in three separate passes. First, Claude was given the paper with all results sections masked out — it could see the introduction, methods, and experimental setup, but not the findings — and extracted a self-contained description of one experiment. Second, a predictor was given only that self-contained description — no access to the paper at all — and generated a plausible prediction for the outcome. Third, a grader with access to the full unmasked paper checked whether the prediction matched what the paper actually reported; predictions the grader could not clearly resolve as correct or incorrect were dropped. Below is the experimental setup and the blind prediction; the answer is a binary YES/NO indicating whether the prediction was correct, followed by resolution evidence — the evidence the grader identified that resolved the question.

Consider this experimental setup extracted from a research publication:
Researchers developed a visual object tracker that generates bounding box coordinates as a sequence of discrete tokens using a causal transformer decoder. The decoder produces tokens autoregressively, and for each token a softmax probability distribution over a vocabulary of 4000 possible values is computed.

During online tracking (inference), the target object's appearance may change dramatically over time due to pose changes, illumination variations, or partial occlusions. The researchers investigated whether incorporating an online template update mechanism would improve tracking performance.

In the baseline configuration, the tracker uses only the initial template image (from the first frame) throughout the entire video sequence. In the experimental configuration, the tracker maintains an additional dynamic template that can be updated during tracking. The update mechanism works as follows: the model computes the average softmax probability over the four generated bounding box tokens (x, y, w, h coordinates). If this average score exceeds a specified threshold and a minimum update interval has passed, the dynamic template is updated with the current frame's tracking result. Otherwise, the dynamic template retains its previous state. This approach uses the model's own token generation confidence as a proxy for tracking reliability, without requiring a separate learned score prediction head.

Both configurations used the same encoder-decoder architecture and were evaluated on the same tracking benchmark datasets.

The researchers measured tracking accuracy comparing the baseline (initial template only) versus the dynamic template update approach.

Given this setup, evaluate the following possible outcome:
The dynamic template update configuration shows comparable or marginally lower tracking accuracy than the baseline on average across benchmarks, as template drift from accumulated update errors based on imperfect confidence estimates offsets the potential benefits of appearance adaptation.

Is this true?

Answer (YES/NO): NO